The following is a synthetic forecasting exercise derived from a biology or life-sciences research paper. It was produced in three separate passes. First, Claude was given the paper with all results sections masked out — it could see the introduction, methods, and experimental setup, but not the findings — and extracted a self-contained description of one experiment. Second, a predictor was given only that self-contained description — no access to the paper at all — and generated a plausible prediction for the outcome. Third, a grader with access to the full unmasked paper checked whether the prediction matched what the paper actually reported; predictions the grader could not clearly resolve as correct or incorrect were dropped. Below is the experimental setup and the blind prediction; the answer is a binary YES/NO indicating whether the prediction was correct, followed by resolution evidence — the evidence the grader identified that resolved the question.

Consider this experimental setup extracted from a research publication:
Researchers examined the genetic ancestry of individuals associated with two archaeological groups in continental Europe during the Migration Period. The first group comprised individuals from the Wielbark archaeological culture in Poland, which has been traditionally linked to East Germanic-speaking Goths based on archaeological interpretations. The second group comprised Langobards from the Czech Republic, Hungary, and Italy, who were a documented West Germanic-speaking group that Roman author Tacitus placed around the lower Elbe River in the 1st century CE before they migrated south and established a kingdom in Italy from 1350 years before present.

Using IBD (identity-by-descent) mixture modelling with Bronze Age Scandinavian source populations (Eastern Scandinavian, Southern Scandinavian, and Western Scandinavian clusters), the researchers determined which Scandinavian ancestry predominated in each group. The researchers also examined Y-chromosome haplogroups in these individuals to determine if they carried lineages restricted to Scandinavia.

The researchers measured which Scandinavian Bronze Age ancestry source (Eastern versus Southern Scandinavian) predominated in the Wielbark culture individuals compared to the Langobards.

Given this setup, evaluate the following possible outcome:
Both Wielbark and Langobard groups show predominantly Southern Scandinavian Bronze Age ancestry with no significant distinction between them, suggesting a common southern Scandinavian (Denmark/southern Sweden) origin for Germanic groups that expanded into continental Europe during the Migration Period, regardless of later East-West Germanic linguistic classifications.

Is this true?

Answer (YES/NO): NO